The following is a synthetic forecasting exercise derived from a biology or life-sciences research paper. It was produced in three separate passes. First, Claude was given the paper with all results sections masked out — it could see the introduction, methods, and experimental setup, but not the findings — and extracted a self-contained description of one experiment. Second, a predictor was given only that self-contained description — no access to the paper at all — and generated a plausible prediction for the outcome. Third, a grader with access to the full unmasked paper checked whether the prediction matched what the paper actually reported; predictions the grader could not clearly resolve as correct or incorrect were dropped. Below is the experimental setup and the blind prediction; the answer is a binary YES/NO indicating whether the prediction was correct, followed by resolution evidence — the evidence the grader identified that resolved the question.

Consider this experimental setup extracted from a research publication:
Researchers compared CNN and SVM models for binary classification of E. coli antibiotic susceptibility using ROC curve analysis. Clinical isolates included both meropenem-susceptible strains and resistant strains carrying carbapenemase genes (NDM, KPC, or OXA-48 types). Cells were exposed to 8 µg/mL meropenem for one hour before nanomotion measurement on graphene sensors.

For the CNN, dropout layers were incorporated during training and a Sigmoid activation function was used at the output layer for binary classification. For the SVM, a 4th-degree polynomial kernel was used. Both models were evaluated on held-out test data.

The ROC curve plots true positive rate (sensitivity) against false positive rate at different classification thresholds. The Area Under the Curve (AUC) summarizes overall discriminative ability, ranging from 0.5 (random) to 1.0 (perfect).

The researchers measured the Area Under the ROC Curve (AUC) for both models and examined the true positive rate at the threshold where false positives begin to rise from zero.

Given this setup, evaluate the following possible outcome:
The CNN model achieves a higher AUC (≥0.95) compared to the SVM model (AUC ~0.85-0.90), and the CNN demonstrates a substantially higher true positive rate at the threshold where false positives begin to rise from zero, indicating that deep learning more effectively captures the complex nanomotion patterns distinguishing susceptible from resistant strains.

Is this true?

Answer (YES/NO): NO